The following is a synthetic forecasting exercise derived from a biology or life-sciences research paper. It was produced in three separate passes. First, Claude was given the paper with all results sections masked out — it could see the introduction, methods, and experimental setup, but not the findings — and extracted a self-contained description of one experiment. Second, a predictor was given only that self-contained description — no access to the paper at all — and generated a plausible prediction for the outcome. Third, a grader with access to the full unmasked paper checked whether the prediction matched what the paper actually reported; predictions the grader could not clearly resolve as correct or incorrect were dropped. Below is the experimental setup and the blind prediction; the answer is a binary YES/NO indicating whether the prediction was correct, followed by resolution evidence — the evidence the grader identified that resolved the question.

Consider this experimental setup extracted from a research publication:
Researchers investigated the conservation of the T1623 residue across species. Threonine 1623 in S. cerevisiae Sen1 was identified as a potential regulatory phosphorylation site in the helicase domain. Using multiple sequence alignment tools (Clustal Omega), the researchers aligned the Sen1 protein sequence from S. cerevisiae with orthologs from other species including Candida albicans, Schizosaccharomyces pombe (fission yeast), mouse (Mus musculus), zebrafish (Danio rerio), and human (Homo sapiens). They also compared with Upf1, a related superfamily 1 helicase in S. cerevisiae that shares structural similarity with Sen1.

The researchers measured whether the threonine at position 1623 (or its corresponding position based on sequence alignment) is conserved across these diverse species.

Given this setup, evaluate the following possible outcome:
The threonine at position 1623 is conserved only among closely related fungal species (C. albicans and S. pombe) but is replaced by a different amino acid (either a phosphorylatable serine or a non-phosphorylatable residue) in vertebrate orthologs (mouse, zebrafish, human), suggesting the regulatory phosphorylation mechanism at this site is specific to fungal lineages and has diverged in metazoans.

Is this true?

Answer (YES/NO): NO